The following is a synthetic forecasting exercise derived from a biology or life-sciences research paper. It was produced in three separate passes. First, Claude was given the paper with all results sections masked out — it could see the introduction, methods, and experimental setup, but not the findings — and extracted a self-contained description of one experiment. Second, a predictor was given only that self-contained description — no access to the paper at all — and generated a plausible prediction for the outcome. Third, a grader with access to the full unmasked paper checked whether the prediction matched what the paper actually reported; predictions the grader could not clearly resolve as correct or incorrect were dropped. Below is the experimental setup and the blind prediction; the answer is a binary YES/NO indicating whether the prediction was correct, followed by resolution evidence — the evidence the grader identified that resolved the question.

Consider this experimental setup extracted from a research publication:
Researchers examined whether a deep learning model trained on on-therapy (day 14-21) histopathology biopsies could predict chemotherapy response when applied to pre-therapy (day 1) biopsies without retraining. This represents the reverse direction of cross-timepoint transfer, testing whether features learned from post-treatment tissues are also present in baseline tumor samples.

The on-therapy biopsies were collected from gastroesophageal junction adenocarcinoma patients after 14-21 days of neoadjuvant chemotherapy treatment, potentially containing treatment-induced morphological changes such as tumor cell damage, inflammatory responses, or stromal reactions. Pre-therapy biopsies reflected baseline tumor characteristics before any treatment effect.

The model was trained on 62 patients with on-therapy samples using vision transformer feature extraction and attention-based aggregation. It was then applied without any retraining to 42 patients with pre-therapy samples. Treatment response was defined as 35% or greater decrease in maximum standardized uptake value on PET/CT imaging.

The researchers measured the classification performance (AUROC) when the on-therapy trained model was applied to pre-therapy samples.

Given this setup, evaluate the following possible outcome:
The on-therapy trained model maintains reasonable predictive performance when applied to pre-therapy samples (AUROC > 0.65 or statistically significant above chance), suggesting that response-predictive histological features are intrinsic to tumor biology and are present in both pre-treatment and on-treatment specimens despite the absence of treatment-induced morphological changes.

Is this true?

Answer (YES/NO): NO